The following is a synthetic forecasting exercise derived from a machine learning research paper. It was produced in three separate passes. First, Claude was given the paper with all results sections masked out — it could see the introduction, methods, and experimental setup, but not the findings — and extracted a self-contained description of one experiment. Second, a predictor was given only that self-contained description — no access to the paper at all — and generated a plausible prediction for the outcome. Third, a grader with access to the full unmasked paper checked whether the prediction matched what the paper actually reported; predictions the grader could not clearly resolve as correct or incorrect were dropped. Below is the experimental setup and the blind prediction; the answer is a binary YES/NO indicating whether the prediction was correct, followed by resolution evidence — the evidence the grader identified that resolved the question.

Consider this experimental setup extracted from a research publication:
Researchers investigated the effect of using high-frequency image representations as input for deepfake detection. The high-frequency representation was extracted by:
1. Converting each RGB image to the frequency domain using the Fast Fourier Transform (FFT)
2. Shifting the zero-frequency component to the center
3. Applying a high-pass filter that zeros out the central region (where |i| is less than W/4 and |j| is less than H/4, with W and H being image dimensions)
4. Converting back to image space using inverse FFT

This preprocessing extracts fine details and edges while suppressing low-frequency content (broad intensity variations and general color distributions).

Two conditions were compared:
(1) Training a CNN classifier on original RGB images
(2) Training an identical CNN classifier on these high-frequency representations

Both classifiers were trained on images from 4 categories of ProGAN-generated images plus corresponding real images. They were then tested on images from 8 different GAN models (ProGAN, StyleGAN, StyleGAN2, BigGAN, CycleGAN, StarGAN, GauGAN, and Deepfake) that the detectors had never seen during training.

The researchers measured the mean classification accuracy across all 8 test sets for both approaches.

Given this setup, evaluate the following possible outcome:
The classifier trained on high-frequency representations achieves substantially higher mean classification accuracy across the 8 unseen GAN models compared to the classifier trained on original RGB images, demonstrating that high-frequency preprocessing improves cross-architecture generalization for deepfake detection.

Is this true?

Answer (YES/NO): YES